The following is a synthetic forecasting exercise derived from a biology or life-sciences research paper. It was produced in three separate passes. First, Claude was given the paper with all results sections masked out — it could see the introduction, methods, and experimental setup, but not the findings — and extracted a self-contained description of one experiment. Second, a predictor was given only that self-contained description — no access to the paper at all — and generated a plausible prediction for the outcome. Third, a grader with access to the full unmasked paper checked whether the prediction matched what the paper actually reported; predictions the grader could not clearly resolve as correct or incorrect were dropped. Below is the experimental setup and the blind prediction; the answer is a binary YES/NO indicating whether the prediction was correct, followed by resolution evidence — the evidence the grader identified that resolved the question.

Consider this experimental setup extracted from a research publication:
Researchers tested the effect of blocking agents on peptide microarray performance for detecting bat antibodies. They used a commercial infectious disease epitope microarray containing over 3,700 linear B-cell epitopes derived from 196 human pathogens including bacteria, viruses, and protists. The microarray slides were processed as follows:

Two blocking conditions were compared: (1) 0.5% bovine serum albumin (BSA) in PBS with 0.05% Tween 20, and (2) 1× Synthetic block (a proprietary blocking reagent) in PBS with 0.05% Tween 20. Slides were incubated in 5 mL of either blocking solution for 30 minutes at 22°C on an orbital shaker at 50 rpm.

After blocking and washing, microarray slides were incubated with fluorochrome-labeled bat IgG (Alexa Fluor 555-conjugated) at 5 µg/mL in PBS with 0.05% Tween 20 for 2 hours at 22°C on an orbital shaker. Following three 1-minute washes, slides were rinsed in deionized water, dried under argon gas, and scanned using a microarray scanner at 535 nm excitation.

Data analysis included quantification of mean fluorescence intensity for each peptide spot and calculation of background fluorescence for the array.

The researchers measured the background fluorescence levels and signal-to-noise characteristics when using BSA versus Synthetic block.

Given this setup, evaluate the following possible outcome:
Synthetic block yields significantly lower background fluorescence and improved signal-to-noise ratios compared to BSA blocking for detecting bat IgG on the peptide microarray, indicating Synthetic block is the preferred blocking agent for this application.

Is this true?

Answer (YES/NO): NO